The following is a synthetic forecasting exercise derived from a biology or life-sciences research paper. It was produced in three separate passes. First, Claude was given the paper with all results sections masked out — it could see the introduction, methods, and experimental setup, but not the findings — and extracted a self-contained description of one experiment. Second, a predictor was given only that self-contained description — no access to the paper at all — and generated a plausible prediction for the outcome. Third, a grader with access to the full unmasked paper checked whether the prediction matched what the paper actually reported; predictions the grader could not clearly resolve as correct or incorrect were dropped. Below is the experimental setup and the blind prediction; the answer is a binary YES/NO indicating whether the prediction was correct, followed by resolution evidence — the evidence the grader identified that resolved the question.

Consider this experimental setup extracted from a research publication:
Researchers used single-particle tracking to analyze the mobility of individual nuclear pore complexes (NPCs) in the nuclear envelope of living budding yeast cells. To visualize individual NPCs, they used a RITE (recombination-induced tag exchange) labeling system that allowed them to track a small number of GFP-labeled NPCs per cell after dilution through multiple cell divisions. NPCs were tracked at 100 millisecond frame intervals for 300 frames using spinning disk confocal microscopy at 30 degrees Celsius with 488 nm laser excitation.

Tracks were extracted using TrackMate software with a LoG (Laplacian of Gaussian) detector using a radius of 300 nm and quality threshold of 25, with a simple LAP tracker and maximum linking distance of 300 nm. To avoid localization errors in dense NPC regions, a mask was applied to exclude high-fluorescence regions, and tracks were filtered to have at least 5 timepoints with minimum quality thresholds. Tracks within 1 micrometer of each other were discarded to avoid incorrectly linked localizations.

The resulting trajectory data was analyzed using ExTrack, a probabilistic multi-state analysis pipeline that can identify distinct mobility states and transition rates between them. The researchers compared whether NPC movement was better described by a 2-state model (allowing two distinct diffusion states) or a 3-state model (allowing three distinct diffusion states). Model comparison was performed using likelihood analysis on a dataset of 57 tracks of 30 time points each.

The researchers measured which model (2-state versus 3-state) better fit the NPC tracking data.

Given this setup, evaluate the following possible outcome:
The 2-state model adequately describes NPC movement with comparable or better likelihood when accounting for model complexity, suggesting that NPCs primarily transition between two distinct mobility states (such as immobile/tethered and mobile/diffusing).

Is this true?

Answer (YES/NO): NO